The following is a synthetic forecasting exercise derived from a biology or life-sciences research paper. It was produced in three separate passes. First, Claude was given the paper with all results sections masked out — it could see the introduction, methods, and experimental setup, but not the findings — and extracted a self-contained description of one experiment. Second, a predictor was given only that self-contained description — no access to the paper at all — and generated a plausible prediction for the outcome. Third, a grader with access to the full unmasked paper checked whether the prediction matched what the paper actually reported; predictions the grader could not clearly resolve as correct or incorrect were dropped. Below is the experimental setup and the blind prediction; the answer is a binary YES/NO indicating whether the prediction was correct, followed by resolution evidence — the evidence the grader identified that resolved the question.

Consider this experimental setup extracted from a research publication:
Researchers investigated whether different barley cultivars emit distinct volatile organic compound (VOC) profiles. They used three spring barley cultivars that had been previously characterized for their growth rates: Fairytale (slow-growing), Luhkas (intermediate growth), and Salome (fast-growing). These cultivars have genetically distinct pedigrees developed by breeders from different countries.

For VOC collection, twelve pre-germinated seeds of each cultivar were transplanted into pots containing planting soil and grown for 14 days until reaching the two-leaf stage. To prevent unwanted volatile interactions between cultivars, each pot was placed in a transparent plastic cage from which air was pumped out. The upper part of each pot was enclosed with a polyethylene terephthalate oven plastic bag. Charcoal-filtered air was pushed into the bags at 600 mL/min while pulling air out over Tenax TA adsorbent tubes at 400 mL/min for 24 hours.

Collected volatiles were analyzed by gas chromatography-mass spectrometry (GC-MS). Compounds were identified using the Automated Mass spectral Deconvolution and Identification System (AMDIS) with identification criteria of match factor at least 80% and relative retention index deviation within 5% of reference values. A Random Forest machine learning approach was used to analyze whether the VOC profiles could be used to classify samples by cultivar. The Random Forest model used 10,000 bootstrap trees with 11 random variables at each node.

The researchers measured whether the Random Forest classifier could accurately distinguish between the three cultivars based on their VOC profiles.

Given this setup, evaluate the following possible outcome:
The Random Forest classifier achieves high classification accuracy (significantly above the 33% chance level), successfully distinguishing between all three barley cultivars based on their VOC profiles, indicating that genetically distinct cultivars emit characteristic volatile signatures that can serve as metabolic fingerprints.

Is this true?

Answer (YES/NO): YES